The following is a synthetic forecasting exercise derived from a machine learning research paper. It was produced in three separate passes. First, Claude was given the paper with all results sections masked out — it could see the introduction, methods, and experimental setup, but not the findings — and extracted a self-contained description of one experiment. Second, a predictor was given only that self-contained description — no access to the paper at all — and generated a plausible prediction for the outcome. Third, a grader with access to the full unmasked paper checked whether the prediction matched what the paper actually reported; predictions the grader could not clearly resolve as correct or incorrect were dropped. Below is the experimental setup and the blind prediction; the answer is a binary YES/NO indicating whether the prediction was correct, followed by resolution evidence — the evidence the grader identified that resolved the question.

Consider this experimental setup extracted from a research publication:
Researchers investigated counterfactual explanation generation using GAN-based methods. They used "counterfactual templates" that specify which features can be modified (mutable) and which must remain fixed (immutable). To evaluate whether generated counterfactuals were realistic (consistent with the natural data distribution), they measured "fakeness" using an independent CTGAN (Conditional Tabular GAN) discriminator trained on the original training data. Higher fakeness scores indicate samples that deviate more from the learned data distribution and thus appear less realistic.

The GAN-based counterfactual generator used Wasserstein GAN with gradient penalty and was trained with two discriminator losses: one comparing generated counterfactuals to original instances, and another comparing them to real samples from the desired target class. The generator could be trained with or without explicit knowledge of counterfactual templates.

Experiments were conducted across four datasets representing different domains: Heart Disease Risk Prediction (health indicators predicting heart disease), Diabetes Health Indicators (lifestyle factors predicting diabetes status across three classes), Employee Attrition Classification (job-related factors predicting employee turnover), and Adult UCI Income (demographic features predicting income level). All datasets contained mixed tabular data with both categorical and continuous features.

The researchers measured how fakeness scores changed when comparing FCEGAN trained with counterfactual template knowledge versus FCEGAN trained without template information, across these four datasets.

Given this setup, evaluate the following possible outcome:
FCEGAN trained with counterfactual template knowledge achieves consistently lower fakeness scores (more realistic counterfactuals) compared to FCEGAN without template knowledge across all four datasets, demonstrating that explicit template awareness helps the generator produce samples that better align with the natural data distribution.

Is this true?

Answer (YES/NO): NO